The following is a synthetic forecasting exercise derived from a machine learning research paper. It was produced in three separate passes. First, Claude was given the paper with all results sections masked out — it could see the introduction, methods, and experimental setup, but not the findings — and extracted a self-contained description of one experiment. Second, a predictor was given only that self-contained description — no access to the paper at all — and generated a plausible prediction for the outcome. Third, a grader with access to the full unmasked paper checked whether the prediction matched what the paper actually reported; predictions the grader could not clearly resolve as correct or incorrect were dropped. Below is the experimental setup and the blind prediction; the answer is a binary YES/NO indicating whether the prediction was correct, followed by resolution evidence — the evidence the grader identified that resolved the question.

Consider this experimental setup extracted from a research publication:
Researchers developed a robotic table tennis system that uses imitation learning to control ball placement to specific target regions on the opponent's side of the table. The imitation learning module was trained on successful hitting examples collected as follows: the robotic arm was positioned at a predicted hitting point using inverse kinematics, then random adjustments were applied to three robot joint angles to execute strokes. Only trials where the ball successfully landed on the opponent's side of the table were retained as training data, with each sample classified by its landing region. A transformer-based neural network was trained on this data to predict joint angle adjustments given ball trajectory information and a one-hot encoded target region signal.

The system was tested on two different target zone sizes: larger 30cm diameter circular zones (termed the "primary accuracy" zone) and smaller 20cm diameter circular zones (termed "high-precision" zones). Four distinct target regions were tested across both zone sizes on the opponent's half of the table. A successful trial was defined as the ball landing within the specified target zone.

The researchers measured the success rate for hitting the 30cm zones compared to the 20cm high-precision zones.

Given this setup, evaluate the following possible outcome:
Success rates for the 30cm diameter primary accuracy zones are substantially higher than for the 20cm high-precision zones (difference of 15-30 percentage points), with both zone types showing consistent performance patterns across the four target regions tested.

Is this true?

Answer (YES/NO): YES